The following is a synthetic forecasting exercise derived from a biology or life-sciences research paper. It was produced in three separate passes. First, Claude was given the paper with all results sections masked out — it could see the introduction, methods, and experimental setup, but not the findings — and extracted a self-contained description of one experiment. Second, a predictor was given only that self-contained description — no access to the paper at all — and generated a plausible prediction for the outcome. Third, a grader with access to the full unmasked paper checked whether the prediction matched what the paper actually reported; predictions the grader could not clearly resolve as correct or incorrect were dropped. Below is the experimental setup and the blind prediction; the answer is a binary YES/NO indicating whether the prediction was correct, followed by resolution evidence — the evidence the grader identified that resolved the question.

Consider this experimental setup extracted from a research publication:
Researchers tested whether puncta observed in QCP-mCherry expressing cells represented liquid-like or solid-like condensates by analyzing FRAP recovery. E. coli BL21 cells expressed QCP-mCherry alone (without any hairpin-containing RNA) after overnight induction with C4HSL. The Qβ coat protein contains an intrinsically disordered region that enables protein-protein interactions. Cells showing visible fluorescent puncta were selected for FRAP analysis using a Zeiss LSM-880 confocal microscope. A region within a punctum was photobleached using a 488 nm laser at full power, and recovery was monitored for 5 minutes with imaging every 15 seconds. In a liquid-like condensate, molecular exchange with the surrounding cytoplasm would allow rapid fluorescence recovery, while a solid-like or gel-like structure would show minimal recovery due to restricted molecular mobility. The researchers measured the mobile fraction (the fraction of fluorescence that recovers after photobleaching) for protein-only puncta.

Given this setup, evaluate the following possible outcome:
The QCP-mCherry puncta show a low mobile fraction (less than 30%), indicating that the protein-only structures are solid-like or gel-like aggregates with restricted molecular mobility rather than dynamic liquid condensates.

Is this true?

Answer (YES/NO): YES